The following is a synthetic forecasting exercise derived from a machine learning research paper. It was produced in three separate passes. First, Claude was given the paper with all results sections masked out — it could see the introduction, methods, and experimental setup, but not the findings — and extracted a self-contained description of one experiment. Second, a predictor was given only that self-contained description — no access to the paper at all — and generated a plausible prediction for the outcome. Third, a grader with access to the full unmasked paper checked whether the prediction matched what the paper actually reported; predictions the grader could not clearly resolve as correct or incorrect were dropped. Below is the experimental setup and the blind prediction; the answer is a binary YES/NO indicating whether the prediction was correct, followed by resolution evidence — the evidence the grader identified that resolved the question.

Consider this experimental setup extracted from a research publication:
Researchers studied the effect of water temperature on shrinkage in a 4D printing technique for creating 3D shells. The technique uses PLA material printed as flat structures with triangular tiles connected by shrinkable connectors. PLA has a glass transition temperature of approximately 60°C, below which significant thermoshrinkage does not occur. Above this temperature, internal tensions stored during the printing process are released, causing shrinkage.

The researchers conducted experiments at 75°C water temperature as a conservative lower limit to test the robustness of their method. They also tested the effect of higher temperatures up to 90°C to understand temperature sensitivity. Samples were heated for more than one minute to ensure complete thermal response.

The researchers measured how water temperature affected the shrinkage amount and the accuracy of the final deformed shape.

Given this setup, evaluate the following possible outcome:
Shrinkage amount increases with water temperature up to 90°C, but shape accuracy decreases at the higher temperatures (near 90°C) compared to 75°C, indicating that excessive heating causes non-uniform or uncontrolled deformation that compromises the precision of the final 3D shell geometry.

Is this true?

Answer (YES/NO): NO